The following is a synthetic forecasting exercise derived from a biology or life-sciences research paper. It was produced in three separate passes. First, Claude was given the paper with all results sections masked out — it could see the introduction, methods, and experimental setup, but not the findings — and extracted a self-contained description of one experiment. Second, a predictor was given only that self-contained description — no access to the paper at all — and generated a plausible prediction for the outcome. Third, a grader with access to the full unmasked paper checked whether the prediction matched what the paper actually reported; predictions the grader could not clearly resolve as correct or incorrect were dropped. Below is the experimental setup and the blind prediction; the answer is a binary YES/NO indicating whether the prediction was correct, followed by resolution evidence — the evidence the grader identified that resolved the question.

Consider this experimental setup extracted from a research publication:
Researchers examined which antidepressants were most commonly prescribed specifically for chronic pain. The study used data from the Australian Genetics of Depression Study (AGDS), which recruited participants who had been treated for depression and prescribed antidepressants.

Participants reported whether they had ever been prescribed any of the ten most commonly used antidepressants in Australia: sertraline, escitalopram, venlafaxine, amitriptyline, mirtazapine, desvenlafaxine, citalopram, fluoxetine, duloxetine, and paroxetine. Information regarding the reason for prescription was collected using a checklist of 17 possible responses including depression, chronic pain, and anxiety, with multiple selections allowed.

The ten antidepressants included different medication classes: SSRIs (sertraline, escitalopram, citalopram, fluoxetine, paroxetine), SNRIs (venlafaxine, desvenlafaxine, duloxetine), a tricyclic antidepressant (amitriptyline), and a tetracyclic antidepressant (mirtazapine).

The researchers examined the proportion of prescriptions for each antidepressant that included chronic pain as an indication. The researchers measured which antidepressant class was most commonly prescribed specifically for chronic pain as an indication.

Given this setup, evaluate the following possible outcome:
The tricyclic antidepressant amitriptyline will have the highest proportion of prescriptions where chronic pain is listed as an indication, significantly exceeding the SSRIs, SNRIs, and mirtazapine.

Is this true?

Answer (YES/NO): YES